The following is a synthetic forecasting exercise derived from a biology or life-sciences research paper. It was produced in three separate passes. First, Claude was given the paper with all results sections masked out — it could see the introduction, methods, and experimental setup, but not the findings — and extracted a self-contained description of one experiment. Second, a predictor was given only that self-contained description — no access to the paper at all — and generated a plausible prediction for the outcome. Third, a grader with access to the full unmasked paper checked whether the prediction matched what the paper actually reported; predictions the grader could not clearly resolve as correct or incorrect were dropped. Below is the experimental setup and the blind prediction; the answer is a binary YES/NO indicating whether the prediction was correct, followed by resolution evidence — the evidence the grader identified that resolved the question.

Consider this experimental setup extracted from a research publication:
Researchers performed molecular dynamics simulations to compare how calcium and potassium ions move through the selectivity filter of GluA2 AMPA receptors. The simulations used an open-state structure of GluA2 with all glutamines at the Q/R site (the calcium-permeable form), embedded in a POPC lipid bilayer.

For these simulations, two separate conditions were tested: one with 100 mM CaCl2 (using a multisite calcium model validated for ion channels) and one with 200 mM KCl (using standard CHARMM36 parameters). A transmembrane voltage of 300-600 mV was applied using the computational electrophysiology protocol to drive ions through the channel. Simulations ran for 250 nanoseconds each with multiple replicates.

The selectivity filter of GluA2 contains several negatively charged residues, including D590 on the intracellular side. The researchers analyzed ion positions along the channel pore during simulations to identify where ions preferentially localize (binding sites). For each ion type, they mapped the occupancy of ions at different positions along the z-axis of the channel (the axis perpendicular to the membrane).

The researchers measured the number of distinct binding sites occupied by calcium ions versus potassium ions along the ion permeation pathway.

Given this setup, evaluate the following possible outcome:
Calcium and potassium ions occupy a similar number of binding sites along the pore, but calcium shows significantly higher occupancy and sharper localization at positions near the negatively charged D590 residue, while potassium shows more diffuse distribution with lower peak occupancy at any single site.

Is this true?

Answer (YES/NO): NO